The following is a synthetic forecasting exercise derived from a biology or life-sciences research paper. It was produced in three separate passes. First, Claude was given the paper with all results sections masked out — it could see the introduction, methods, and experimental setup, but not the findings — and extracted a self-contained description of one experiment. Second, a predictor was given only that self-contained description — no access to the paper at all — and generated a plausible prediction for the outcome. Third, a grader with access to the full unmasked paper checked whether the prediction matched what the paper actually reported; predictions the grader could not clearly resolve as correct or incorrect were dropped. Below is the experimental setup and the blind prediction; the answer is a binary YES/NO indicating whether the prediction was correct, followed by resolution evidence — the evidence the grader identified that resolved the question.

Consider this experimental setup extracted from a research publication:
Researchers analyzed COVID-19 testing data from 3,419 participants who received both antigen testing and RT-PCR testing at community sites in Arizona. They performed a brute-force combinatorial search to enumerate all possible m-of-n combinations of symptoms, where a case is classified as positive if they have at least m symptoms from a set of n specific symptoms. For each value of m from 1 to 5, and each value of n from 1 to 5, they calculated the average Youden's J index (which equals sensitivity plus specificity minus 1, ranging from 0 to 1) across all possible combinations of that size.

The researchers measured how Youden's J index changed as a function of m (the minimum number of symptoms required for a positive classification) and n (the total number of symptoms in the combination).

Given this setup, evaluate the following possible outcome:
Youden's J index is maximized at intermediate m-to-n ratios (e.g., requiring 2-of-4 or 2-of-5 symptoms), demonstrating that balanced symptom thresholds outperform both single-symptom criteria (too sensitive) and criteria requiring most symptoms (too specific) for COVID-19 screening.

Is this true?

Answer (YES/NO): NO